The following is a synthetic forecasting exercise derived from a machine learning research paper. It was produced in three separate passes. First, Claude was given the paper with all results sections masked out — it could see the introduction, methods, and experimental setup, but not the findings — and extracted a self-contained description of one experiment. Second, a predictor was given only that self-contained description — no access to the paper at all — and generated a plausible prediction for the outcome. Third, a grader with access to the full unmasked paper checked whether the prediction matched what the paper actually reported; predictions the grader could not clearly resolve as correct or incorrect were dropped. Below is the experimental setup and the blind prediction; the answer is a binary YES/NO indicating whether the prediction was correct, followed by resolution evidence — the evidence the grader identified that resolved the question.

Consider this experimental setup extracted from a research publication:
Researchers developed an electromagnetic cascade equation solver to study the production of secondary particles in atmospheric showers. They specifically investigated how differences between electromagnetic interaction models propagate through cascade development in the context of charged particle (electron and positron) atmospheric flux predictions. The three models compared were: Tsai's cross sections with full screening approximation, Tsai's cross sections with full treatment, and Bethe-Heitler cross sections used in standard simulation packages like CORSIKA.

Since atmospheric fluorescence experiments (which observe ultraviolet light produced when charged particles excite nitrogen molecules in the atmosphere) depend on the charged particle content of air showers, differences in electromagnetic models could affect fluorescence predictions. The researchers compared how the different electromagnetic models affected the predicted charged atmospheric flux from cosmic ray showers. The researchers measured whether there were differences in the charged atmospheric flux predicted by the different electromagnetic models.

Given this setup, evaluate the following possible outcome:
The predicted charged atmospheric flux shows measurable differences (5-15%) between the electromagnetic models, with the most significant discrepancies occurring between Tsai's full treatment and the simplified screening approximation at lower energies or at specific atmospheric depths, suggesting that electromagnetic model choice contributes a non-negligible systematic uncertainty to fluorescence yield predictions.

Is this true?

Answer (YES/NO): NO